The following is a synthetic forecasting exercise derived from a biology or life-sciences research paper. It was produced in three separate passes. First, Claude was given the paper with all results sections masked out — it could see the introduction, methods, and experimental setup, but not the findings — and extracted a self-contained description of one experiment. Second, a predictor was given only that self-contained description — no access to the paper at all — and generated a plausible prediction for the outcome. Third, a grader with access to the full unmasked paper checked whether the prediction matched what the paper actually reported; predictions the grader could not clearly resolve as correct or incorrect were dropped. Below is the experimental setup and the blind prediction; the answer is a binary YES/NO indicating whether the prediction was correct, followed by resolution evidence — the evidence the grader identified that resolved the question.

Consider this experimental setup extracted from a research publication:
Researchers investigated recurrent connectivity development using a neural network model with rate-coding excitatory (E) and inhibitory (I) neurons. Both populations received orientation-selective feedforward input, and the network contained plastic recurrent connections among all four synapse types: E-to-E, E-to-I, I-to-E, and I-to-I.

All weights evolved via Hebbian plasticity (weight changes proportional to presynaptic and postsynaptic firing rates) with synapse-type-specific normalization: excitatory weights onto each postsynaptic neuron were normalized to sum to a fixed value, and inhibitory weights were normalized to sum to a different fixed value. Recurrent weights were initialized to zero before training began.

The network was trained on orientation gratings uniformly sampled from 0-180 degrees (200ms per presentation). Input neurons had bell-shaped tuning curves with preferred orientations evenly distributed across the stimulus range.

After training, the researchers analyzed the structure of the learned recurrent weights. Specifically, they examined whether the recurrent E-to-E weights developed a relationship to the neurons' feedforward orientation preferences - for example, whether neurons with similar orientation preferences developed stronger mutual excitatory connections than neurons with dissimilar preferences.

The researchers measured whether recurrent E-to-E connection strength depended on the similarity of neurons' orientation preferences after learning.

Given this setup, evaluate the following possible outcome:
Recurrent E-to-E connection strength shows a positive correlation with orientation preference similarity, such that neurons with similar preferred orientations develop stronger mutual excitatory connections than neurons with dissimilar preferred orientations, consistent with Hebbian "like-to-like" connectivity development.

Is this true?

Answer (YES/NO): YES